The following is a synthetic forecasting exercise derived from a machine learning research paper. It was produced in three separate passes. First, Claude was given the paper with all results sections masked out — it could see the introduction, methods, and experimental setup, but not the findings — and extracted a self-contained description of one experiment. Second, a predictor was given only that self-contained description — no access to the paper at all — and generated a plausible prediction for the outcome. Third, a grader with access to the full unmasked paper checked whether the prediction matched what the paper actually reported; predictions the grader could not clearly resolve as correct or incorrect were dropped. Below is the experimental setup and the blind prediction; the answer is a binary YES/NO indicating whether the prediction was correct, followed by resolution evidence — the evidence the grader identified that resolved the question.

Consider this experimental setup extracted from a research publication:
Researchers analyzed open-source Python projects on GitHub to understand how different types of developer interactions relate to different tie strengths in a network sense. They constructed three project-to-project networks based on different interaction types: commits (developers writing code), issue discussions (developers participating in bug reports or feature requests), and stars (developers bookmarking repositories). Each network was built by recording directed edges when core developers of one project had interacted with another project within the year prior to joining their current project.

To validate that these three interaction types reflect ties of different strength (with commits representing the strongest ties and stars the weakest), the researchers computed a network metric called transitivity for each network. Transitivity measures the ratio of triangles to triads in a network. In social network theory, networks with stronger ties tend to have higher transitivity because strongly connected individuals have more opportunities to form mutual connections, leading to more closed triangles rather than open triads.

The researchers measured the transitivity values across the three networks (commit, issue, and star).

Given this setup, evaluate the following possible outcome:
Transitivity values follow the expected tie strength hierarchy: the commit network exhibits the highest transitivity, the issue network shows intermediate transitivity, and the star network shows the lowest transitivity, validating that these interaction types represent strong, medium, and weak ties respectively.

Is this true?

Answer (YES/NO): YES